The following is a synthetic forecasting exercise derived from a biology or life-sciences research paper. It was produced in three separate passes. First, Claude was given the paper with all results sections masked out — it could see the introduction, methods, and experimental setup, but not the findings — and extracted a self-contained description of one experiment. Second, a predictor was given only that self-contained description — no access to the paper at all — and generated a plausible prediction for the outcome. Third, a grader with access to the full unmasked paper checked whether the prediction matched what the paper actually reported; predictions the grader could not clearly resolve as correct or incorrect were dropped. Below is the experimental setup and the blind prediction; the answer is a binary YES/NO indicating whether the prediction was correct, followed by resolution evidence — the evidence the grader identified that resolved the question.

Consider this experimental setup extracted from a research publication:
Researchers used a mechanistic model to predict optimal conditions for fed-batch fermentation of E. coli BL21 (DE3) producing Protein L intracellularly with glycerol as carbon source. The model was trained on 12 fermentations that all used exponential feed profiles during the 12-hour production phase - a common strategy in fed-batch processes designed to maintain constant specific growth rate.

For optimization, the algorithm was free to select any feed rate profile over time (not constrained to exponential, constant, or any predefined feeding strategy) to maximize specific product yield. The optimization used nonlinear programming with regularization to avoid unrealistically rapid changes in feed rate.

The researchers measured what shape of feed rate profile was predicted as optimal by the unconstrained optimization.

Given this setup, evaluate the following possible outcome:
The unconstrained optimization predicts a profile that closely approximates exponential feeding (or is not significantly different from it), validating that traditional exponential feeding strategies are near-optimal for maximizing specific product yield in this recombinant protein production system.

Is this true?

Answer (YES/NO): NO